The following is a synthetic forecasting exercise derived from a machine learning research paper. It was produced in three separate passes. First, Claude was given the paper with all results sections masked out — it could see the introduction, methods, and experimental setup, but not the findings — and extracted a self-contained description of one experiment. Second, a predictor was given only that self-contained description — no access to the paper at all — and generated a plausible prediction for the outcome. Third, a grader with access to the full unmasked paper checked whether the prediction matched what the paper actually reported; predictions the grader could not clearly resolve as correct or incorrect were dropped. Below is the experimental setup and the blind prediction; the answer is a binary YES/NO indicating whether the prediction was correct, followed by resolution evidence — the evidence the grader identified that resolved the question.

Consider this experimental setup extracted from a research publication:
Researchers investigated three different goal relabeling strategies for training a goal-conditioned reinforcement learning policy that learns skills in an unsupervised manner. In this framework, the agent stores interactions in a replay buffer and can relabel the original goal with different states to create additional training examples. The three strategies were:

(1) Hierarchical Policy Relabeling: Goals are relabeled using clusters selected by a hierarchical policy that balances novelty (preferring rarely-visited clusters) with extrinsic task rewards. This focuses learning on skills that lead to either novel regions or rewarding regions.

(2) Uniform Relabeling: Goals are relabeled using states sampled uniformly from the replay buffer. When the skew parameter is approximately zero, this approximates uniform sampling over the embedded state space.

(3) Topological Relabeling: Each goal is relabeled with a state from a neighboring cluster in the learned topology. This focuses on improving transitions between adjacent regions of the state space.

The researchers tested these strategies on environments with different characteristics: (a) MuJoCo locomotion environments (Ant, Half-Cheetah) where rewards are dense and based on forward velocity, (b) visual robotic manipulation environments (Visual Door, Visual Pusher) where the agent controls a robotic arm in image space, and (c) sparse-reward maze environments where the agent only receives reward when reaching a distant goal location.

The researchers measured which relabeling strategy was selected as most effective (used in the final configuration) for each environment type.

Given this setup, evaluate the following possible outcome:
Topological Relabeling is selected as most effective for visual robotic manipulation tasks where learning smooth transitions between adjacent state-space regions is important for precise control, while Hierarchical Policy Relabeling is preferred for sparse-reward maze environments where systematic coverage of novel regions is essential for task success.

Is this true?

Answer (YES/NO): NO